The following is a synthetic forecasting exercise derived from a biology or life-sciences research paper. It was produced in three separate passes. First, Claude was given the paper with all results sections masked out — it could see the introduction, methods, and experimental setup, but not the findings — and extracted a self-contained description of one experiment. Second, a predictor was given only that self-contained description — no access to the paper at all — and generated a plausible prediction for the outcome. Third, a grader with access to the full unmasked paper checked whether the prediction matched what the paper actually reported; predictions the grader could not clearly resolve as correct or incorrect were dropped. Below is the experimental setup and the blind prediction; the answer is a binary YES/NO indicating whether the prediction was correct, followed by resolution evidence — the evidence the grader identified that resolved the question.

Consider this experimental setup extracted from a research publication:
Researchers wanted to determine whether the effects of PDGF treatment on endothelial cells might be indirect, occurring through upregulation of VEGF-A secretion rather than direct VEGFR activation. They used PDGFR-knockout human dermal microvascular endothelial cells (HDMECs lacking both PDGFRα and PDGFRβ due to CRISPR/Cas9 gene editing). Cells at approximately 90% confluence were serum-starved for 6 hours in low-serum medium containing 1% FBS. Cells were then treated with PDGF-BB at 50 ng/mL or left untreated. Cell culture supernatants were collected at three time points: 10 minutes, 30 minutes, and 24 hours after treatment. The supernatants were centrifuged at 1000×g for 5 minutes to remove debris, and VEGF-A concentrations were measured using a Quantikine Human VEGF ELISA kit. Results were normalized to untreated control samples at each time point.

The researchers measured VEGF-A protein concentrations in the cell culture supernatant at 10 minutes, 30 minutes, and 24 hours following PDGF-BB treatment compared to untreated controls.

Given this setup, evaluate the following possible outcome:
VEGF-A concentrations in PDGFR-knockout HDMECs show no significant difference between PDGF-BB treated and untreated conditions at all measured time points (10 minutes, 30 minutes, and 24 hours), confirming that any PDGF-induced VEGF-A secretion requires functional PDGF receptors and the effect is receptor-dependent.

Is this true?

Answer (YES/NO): NO